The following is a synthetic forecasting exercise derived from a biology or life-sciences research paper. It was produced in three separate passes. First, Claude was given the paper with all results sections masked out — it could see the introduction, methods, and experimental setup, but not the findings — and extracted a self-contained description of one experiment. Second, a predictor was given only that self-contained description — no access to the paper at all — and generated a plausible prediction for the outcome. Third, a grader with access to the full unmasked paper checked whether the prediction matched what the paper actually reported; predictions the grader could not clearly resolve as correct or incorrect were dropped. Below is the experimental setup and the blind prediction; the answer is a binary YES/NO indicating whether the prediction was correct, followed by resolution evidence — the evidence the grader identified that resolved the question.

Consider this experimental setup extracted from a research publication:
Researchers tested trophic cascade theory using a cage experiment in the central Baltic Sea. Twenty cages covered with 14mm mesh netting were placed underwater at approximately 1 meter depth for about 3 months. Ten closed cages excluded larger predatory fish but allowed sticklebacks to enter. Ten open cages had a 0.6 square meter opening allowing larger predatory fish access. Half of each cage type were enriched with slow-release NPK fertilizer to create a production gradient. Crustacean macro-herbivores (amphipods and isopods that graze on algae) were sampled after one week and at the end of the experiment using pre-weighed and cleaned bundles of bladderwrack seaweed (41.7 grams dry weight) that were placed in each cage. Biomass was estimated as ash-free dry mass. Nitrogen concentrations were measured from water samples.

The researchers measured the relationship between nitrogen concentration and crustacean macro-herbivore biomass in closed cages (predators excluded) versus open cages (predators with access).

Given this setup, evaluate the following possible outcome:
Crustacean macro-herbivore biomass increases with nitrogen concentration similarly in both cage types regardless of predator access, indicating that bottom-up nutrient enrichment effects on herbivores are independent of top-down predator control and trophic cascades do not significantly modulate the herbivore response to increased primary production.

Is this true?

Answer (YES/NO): NO